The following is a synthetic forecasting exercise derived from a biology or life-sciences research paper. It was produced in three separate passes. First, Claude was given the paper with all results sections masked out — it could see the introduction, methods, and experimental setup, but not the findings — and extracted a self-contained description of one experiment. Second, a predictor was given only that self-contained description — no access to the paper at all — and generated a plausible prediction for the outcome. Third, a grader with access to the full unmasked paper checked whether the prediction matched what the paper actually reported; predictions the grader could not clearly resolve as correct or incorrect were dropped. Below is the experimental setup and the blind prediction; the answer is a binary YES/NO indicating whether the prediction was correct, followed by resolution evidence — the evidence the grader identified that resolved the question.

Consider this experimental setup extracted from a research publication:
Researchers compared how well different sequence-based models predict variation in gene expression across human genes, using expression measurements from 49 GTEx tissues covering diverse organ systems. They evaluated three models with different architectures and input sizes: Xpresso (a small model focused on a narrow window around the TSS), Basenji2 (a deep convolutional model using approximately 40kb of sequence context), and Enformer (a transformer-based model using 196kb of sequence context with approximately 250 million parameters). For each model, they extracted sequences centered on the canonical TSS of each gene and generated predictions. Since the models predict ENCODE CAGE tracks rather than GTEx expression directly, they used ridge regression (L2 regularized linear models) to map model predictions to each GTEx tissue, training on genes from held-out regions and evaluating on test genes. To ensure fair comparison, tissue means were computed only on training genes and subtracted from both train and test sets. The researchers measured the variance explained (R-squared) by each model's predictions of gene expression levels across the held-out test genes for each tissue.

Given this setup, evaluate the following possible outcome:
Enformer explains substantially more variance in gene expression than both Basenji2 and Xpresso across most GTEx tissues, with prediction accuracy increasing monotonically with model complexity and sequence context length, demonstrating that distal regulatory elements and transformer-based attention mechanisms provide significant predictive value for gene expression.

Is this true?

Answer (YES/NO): NO